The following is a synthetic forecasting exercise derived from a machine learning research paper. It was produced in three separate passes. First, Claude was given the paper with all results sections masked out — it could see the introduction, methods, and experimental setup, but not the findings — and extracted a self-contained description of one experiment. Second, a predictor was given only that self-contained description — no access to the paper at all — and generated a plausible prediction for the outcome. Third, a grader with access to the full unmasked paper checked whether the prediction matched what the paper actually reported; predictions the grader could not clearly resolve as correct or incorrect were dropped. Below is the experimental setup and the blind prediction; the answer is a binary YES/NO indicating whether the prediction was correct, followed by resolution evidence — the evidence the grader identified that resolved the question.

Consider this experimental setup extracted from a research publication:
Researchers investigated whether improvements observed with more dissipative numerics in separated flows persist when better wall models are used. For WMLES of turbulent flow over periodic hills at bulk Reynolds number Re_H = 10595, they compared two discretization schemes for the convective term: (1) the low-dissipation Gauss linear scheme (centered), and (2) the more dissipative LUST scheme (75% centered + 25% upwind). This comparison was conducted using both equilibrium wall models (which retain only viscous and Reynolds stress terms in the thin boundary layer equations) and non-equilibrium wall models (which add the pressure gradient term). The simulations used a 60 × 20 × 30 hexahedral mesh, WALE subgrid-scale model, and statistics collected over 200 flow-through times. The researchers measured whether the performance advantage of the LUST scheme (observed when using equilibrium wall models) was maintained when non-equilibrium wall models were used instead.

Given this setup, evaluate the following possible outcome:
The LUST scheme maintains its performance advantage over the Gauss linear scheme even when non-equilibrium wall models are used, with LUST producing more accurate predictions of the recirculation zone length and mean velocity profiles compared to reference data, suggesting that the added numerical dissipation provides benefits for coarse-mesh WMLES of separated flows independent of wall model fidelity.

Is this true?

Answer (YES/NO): NO